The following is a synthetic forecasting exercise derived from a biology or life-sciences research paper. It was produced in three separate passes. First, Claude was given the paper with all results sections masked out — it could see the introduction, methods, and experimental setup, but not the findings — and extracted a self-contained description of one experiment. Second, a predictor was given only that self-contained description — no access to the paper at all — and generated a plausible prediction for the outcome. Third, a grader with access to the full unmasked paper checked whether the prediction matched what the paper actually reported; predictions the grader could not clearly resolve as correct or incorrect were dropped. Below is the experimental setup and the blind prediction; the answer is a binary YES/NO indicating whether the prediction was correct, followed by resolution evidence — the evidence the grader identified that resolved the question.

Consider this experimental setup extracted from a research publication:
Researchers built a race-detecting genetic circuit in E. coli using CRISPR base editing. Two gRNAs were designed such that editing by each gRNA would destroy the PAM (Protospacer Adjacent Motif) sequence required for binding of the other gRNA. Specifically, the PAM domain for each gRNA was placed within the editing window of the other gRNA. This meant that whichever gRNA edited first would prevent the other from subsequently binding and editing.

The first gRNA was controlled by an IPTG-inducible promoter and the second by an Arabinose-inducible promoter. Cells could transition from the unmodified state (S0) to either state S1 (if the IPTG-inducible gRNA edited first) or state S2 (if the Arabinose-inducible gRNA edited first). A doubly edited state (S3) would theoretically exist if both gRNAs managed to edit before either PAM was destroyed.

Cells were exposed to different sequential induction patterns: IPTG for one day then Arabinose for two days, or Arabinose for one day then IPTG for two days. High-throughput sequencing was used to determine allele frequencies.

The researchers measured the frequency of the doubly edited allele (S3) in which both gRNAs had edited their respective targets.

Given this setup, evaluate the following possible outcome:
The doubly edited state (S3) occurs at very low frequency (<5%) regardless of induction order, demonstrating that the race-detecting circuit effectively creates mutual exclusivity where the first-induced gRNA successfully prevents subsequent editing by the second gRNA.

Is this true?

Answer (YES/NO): YES